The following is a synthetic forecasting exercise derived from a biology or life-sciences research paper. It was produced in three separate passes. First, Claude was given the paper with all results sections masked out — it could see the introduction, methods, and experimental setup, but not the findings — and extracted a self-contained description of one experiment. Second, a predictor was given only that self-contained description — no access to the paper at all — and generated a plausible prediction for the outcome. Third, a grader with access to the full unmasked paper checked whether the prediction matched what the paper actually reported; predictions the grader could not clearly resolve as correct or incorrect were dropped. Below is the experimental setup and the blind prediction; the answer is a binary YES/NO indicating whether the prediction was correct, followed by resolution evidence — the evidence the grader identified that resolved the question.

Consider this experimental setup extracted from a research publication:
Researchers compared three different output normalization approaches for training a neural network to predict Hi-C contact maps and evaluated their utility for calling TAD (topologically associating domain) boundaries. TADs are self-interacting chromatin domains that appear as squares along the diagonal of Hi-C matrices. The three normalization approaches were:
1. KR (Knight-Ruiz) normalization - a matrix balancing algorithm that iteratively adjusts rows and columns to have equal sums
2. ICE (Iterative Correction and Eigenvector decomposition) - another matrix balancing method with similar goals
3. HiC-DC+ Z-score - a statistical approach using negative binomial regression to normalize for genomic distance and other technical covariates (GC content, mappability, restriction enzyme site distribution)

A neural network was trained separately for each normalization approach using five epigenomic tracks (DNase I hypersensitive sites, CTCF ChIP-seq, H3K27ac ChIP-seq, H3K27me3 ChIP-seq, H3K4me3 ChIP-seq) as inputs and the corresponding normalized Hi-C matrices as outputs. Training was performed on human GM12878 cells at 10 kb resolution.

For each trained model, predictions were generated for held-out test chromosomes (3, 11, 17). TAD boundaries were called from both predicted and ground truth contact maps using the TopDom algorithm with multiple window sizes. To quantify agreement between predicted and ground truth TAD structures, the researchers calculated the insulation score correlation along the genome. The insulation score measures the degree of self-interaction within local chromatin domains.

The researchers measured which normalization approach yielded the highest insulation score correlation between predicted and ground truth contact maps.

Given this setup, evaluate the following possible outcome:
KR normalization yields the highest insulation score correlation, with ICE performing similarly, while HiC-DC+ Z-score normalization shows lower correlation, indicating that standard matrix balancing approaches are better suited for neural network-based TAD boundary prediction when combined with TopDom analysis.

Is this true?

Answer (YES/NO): NO